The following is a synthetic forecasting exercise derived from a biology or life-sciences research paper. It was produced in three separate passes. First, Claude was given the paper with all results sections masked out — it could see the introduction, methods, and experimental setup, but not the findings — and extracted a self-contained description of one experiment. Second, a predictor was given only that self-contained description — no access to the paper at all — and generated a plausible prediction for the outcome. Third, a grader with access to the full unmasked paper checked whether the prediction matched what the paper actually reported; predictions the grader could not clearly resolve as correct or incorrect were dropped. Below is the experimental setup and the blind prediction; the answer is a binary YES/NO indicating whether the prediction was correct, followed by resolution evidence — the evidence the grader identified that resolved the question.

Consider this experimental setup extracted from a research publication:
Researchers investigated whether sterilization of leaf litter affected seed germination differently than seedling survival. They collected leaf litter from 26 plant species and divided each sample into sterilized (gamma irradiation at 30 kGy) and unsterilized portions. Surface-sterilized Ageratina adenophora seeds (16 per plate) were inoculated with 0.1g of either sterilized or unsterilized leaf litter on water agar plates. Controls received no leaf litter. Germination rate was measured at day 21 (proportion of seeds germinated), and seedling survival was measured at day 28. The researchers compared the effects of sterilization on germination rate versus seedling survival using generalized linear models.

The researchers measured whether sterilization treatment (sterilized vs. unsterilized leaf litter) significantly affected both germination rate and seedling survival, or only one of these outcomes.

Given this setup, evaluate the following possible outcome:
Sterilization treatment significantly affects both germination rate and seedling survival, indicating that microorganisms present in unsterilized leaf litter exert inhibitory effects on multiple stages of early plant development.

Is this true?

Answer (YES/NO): NO